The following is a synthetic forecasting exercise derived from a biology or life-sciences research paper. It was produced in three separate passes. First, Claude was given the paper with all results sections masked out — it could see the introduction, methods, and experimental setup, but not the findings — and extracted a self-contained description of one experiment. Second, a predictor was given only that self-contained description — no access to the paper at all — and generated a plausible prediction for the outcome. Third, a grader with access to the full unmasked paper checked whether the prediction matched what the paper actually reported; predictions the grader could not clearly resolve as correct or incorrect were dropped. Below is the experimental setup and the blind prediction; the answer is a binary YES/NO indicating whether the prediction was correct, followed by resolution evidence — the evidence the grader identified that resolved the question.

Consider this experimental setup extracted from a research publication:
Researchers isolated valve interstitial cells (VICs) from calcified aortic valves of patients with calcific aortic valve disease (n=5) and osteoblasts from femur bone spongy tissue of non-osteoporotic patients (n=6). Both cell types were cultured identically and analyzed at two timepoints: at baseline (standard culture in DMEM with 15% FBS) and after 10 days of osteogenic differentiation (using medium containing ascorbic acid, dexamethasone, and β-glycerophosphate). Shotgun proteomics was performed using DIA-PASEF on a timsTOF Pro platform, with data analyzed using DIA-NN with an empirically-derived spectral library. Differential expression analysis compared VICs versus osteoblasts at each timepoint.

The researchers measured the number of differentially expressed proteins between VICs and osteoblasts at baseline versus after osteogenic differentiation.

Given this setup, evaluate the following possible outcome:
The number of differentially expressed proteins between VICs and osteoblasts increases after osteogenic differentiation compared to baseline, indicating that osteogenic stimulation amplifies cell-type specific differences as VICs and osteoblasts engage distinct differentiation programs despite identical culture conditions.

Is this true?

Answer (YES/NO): NO